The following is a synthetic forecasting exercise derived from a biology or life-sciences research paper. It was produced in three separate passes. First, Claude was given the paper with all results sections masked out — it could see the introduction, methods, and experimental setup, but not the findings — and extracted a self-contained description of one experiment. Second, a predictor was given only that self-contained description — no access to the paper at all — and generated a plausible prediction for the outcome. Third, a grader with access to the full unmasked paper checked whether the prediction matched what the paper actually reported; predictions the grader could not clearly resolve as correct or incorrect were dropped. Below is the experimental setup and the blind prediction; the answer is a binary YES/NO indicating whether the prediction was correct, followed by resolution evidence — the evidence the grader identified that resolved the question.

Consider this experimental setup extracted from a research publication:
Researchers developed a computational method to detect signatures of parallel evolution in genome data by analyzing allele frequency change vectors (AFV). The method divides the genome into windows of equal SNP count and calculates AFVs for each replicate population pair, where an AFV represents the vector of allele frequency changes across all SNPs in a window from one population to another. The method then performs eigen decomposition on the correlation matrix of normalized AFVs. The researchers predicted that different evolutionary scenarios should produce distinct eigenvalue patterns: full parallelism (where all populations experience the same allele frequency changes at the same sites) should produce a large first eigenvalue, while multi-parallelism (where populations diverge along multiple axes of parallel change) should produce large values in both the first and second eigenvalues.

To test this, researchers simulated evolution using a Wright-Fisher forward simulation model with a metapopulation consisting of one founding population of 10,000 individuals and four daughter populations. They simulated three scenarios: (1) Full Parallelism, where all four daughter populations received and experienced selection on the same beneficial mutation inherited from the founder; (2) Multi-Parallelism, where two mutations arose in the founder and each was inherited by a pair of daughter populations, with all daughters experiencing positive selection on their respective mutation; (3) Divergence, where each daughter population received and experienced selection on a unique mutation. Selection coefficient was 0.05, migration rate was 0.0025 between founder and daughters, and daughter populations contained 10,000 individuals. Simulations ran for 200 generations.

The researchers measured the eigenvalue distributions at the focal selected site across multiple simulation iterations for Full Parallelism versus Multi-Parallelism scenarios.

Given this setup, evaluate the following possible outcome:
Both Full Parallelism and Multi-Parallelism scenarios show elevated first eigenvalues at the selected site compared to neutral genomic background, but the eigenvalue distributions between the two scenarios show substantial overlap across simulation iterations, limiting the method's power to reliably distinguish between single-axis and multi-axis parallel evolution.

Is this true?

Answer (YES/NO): NO